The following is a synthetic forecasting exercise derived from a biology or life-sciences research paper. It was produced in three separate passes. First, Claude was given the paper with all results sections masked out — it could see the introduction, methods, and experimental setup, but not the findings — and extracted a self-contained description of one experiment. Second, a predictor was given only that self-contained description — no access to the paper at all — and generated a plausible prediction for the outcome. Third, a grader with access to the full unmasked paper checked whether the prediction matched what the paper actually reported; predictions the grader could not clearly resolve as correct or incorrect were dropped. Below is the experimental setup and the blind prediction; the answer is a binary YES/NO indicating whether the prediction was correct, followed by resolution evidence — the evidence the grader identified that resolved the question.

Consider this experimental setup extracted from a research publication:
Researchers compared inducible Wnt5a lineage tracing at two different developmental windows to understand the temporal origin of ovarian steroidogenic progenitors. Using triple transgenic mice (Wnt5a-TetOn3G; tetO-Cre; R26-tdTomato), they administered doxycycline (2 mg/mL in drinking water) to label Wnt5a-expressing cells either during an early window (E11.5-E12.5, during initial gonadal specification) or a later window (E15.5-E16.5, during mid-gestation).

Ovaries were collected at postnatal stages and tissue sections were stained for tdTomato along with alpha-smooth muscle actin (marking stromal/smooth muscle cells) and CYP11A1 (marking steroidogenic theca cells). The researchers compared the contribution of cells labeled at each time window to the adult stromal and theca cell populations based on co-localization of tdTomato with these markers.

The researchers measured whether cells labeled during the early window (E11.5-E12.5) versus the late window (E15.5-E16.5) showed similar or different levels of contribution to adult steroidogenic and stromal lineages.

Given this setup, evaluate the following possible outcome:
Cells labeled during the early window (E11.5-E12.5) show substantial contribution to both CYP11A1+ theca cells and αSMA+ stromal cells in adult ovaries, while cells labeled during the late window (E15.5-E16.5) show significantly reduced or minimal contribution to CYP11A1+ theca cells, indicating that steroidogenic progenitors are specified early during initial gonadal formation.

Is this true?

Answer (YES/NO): NO